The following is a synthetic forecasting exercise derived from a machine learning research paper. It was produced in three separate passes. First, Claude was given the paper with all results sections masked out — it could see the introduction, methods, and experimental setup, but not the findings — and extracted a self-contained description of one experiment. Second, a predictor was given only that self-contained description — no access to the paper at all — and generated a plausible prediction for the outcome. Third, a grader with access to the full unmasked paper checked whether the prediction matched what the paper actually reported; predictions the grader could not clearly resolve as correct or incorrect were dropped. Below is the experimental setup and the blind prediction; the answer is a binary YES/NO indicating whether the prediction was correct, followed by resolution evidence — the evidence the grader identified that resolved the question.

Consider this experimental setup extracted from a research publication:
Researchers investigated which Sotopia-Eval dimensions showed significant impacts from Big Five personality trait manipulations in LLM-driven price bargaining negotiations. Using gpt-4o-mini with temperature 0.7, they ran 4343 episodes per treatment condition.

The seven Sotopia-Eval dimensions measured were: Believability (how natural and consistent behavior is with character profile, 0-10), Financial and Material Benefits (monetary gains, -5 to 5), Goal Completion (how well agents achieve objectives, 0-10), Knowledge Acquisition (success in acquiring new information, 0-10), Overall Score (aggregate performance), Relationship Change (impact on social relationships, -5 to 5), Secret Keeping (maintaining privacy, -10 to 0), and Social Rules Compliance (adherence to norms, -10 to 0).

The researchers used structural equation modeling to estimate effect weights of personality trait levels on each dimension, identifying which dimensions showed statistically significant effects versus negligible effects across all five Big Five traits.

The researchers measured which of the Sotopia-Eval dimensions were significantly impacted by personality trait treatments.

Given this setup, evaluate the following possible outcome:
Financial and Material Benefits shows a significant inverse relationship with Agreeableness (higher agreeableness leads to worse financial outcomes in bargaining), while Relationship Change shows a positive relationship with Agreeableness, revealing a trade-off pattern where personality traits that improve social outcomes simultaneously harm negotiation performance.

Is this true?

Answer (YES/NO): NO